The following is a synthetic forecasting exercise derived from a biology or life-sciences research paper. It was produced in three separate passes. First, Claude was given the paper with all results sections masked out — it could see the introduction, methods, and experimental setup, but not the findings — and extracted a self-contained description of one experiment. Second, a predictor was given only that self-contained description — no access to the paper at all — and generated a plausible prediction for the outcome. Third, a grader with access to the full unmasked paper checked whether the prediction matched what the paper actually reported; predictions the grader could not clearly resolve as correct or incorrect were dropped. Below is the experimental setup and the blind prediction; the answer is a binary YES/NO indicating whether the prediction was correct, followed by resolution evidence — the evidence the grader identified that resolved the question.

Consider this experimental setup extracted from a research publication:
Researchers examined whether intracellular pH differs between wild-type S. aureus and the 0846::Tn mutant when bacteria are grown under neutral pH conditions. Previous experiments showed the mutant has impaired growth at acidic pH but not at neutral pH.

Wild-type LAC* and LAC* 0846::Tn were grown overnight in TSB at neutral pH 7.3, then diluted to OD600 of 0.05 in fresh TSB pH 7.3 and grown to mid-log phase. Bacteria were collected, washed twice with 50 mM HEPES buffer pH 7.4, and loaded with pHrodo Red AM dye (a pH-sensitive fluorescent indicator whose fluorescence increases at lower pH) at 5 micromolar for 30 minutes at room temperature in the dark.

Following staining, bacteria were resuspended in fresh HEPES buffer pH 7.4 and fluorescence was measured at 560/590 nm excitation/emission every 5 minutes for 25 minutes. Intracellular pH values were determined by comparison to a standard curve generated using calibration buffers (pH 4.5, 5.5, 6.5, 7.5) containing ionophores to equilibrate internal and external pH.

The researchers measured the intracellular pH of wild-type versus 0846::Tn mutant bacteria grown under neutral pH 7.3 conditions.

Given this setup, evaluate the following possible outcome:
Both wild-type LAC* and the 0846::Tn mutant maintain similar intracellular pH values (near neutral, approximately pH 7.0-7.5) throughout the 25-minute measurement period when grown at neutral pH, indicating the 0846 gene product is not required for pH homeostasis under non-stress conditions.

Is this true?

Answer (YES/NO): NO